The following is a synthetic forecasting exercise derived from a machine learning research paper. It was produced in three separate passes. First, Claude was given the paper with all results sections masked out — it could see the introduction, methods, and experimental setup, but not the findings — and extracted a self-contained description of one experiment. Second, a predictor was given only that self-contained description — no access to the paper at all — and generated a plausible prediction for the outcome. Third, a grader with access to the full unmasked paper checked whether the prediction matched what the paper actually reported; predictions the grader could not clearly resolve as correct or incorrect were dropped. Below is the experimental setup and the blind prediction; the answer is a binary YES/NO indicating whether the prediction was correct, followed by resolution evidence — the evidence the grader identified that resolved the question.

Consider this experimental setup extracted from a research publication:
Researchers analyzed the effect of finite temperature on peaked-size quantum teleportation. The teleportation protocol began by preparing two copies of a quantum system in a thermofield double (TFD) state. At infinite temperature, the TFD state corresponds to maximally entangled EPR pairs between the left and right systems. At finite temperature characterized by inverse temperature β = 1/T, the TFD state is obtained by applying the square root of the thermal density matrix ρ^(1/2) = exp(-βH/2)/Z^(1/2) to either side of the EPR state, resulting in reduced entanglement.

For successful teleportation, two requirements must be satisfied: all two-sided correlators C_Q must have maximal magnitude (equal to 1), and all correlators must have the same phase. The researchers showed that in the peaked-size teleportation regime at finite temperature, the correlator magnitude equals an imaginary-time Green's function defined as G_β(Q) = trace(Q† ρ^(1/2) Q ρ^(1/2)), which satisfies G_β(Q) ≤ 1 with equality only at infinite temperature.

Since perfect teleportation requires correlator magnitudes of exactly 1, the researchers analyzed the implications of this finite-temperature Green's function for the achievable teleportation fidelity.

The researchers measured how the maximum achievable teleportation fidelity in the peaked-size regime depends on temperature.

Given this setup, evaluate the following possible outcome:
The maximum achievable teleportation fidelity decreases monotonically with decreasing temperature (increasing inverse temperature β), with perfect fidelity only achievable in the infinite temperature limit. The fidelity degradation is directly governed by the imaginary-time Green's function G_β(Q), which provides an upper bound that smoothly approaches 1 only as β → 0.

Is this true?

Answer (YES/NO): YES